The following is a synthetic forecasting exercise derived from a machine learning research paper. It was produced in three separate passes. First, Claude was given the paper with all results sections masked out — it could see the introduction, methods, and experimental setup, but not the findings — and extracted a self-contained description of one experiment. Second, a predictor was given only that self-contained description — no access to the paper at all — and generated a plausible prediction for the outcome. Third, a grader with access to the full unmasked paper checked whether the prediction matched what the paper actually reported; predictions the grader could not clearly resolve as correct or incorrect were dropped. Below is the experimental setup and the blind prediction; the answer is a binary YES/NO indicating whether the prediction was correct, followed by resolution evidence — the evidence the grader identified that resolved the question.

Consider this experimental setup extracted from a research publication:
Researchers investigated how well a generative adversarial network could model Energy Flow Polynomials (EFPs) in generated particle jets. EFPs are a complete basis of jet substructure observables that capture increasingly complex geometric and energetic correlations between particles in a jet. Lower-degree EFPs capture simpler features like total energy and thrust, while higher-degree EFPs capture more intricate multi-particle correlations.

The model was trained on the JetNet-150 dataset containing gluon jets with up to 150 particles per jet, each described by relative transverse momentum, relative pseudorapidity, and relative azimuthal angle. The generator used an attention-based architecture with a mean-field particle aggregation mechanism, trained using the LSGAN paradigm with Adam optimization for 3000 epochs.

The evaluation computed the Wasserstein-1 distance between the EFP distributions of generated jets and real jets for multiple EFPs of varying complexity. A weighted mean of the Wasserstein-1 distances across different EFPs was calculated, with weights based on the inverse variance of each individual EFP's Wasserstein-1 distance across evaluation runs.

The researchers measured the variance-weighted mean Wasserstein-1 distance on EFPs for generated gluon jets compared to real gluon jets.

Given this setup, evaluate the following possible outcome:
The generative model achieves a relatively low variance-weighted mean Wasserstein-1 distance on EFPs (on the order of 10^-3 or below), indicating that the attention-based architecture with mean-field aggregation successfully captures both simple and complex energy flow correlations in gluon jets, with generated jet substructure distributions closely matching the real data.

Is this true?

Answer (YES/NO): YES